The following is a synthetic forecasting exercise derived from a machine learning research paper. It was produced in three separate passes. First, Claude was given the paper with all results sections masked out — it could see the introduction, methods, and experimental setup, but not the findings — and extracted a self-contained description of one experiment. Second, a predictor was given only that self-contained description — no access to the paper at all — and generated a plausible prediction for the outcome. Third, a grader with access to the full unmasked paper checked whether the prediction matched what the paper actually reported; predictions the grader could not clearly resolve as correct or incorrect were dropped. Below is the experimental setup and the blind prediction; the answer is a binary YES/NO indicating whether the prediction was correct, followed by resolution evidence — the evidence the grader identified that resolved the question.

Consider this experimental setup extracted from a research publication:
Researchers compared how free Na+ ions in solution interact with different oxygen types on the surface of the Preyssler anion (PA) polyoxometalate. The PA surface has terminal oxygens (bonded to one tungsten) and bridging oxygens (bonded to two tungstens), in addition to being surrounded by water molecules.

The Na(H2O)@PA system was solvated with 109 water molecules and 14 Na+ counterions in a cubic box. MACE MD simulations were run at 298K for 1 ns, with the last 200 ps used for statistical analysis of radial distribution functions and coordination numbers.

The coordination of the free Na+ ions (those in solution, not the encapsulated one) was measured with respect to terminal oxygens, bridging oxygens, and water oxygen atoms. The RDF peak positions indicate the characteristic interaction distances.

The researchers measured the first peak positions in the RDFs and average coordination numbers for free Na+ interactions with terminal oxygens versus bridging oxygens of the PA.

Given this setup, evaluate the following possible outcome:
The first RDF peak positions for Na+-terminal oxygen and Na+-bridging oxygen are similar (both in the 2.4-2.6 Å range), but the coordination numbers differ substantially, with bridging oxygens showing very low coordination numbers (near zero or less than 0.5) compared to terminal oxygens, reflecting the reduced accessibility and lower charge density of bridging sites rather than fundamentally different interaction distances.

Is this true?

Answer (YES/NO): NO